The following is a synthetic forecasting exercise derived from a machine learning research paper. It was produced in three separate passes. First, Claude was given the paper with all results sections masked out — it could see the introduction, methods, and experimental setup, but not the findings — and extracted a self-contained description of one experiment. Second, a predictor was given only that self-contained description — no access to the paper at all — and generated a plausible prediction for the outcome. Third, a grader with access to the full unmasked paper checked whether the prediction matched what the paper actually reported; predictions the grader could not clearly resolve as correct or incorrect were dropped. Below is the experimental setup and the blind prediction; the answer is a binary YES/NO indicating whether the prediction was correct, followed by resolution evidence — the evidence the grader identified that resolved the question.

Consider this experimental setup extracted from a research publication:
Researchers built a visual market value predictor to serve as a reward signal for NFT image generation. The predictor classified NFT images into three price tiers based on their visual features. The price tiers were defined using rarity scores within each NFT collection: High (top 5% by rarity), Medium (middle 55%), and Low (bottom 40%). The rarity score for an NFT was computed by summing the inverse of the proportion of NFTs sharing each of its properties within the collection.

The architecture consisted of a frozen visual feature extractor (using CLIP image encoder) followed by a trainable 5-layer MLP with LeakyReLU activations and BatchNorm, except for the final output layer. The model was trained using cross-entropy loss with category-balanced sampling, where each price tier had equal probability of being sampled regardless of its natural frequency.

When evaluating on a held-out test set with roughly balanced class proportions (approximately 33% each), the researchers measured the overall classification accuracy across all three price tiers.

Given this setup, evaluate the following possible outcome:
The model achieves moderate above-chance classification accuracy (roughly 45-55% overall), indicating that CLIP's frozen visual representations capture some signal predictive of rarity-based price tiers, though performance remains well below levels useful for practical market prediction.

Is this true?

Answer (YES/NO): NO